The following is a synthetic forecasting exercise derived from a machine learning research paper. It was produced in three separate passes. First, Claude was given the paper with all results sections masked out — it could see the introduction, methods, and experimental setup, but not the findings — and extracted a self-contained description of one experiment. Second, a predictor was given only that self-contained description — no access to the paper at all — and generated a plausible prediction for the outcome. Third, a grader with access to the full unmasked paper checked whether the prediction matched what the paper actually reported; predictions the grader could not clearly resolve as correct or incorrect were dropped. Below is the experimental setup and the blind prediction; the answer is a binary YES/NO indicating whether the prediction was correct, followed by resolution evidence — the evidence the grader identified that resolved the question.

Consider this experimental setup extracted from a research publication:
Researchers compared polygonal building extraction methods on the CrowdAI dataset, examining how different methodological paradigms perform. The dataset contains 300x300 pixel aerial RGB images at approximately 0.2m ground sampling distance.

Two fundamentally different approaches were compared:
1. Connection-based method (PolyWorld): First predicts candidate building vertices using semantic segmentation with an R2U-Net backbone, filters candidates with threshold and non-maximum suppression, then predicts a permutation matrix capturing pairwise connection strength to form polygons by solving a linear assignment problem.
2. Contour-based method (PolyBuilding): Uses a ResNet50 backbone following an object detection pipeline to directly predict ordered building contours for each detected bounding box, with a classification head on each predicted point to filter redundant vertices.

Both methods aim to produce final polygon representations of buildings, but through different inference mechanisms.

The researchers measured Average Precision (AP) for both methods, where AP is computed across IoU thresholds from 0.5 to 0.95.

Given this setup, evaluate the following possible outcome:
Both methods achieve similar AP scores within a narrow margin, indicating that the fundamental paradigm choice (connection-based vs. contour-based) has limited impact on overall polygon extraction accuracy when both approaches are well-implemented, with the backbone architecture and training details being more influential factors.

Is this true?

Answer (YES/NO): NO